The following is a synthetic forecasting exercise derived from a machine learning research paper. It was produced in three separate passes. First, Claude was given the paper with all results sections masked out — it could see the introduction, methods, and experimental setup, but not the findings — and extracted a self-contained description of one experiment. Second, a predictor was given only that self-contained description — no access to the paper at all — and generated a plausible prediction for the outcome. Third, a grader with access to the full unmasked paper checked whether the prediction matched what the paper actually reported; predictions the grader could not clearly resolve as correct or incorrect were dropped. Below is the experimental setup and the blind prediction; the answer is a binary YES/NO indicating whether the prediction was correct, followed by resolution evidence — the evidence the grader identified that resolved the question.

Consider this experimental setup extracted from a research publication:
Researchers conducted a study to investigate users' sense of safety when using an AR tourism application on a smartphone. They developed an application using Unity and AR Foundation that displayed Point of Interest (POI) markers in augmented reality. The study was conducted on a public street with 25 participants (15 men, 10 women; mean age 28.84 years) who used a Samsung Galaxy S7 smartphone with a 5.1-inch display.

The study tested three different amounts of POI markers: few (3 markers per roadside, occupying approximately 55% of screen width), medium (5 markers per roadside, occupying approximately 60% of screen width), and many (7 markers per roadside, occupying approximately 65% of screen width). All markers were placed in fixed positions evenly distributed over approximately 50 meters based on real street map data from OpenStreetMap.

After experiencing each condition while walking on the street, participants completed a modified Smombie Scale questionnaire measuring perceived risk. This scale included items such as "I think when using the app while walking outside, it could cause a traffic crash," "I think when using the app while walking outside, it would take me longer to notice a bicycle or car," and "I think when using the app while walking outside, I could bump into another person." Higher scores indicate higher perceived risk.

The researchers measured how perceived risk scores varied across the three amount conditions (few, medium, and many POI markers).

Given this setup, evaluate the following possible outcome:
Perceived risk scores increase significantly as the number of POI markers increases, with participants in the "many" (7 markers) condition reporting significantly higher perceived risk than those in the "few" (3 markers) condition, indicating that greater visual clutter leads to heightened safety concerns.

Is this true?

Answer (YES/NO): NO